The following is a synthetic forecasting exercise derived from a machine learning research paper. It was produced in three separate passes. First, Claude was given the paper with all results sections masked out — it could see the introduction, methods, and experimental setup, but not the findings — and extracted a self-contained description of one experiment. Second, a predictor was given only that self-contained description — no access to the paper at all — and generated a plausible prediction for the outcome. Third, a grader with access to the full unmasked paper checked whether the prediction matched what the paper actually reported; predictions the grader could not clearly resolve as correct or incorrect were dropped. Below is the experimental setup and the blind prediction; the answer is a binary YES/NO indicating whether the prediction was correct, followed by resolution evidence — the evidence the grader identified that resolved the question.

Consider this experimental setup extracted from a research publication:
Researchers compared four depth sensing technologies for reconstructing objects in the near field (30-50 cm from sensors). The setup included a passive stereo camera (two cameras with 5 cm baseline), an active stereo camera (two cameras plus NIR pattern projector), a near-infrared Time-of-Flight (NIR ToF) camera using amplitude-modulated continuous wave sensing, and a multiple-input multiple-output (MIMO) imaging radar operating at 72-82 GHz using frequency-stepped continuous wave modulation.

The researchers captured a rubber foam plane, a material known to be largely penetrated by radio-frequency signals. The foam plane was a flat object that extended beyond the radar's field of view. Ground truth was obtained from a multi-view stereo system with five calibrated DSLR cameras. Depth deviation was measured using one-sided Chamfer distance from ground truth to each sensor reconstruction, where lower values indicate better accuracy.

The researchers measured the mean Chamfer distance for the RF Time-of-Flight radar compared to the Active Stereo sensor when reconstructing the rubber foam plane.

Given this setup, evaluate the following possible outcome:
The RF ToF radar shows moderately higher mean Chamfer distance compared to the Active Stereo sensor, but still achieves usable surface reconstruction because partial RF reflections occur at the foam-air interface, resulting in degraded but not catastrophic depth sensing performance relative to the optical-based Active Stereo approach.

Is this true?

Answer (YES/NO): NO